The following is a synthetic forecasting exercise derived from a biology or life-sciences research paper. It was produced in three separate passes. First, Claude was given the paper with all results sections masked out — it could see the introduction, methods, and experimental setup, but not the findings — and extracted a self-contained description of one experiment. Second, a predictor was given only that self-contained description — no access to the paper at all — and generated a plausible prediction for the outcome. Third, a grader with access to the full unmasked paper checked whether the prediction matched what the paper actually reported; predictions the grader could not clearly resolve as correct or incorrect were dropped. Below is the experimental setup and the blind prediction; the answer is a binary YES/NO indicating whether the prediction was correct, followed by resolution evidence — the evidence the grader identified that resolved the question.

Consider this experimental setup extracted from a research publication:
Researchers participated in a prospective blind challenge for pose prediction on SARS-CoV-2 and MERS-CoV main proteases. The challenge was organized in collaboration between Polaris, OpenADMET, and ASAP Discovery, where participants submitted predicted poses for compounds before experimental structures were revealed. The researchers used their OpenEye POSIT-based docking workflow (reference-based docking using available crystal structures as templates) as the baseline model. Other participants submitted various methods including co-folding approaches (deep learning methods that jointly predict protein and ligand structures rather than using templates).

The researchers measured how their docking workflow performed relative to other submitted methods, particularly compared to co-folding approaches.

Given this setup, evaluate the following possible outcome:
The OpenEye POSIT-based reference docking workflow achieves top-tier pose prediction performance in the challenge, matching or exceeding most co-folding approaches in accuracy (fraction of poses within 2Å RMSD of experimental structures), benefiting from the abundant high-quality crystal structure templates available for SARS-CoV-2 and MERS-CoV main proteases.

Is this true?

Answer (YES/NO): NO